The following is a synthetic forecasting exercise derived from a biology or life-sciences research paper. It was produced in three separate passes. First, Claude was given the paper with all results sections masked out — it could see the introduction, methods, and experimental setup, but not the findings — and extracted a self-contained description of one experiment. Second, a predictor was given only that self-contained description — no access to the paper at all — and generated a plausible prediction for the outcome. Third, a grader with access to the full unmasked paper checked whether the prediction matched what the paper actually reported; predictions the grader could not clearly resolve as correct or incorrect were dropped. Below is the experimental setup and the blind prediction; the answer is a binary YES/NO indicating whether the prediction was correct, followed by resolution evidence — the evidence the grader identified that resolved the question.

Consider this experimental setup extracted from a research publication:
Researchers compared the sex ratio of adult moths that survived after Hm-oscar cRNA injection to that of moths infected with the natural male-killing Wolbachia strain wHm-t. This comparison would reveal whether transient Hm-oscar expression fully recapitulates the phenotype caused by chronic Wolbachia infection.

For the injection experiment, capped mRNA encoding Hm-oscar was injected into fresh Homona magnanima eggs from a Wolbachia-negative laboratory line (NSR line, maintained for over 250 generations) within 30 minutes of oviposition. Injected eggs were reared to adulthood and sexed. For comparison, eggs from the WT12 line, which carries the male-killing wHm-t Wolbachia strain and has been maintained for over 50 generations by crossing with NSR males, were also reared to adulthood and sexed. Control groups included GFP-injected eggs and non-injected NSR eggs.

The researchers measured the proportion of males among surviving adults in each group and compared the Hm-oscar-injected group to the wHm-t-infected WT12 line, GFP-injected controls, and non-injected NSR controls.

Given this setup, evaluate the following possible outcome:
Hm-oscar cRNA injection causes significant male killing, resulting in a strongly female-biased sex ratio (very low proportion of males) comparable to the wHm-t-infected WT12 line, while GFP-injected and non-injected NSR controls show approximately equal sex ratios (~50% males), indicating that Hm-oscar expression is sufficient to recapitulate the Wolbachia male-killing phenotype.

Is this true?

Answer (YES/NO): YES